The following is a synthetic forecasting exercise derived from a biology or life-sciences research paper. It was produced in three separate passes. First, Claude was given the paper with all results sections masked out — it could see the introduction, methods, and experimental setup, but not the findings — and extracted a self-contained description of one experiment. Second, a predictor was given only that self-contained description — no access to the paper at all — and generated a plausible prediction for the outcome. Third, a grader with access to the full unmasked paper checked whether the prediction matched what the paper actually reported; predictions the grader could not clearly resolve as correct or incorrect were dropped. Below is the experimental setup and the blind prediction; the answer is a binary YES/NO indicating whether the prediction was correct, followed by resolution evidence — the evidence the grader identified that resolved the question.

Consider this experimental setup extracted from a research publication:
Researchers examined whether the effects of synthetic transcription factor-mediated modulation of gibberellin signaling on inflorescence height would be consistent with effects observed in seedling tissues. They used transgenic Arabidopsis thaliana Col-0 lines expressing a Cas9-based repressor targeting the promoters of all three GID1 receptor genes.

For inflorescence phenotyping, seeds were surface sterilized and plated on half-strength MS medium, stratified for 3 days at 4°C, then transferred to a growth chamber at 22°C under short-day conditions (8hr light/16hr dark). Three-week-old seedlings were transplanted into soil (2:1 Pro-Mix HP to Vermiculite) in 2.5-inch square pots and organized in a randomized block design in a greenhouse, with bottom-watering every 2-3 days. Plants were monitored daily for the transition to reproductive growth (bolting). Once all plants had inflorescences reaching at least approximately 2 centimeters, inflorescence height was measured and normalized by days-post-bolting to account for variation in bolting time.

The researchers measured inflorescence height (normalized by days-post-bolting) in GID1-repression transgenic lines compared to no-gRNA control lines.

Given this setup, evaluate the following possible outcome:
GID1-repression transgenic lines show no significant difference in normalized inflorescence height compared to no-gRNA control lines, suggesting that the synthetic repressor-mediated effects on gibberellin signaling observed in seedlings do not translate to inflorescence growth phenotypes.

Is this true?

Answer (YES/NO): NO